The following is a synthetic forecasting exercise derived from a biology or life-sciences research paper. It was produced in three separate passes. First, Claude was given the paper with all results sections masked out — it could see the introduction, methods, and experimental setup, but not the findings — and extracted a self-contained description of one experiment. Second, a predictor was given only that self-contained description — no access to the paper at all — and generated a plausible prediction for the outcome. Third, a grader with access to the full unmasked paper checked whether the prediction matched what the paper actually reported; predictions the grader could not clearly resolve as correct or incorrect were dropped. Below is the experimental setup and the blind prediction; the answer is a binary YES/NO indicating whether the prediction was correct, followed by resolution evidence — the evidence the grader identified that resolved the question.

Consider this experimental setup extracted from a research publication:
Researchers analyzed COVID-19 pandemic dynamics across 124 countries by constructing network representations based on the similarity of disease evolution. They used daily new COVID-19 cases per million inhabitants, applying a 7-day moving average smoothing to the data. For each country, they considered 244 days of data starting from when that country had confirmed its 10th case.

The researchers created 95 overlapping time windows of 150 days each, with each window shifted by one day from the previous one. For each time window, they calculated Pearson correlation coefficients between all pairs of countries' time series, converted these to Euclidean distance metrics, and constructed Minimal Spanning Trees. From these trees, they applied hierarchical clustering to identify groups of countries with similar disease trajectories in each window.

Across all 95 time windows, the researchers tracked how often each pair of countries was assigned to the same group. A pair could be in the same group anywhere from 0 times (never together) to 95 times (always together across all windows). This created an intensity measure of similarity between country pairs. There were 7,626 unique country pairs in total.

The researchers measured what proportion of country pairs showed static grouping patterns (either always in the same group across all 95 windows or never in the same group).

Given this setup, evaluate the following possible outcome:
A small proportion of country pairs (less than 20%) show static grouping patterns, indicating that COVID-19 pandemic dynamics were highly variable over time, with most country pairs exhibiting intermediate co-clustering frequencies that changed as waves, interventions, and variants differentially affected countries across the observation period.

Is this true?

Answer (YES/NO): YES